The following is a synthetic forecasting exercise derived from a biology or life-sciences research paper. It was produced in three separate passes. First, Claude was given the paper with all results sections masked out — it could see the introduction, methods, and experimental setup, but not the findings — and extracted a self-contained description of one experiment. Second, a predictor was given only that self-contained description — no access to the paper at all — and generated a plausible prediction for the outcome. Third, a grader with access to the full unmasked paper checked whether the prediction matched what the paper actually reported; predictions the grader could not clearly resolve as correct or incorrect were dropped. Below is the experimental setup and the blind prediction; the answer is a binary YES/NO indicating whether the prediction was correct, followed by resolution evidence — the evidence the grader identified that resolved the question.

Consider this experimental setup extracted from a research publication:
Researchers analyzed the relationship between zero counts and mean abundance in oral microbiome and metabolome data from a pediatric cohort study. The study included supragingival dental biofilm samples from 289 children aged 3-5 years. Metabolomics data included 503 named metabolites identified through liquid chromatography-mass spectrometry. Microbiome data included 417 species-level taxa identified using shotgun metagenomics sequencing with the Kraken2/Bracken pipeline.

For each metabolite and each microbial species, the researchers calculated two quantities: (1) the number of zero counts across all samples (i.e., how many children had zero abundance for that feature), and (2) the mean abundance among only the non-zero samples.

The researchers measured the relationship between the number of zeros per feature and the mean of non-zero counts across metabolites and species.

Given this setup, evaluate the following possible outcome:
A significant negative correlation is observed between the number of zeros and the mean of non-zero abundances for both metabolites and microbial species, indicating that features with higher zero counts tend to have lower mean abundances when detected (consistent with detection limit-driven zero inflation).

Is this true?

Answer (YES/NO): YES